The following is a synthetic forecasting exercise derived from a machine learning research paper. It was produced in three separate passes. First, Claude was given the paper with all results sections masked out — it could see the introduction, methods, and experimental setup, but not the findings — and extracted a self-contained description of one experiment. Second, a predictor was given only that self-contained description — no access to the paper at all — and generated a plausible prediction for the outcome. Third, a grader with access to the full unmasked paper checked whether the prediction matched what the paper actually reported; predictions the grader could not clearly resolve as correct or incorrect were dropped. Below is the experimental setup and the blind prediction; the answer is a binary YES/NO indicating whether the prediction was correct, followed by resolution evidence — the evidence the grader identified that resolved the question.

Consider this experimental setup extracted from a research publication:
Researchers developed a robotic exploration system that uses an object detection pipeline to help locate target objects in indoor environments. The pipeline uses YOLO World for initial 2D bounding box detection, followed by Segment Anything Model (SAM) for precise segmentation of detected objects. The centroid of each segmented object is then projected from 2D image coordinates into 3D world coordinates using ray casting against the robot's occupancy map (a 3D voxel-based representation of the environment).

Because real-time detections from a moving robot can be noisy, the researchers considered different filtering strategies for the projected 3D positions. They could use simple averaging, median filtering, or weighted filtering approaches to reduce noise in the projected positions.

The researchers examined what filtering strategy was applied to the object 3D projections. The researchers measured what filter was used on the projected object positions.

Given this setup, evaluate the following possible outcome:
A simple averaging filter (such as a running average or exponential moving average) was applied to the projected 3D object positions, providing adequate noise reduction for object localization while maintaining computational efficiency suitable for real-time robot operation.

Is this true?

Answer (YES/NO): NO